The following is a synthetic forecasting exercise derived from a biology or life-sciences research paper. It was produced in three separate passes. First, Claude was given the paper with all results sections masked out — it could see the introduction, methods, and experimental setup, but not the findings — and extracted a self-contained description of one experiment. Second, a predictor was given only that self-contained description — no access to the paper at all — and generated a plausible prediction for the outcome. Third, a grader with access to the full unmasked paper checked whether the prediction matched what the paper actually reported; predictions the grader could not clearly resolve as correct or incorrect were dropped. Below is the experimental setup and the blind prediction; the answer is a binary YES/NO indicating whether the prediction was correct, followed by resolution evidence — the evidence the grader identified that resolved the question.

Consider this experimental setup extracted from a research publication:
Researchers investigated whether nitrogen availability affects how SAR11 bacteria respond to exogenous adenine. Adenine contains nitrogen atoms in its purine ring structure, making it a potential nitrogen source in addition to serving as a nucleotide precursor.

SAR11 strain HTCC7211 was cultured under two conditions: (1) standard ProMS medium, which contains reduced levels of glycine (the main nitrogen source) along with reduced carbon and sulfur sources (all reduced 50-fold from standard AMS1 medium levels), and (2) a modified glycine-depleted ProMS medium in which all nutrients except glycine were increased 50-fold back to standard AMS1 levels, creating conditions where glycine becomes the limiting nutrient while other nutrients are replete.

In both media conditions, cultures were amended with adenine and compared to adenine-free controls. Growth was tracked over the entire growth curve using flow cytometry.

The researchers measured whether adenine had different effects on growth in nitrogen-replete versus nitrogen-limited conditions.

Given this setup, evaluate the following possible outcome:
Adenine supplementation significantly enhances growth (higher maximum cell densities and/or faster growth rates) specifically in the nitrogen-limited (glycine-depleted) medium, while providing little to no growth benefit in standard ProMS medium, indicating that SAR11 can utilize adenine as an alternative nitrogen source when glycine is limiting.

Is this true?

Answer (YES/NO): NO